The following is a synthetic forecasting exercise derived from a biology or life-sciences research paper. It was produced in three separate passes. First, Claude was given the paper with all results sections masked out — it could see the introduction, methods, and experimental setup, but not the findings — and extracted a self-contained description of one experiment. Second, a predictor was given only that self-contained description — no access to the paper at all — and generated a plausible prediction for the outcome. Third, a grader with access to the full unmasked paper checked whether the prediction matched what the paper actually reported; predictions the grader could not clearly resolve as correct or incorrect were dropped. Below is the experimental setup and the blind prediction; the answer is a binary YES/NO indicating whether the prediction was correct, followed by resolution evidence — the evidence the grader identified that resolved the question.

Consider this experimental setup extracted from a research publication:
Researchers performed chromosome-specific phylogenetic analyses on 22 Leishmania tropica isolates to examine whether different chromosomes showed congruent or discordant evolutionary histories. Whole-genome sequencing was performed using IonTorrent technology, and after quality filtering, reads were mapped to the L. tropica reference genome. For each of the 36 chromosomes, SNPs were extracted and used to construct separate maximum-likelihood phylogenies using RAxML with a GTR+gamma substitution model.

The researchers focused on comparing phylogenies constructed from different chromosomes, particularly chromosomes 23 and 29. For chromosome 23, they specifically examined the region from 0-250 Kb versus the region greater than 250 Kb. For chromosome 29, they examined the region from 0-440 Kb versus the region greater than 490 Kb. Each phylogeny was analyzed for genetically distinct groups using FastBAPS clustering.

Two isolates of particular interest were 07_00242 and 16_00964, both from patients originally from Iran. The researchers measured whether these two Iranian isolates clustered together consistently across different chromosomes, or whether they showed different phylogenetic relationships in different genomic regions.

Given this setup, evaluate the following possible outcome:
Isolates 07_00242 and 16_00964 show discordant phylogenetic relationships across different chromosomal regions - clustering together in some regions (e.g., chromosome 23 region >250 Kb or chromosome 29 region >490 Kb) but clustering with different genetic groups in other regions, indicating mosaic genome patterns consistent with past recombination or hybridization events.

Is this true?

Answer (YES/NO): NO